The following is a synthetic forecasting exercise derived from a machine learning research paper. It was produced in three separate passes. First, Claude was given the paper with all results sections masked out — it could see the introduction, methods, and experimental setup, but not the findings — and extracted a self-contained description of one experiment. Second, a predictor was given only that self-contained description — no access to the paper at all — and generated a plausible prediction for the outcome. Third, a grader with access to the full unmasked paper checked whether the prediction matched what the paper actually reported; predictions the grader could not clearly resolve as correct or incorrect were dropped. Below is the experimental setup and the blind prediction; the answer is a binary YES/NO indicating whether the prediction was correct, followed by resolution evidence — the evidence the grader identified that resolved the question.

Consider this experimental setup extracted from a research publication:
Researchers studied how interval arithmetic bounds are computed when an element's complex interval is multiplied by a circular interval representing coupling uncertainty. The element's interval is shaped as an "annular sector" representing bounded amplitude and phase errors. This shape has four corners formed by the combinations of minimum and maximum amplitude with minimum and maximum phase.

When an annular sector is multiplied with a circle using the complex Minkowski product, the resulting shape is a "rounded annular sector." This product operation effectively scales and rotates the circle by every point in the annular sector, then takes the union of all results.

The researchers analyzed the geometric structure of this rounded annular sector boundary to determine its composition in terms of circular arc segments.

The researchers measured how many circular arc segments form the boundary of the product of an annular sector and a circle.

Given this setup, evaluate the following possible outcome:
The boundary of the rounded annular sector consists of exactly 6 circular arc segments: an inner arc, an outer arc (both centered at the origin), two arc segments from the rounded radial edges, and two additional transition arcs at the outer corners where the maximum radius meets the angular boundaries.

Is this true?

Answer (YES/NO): YES